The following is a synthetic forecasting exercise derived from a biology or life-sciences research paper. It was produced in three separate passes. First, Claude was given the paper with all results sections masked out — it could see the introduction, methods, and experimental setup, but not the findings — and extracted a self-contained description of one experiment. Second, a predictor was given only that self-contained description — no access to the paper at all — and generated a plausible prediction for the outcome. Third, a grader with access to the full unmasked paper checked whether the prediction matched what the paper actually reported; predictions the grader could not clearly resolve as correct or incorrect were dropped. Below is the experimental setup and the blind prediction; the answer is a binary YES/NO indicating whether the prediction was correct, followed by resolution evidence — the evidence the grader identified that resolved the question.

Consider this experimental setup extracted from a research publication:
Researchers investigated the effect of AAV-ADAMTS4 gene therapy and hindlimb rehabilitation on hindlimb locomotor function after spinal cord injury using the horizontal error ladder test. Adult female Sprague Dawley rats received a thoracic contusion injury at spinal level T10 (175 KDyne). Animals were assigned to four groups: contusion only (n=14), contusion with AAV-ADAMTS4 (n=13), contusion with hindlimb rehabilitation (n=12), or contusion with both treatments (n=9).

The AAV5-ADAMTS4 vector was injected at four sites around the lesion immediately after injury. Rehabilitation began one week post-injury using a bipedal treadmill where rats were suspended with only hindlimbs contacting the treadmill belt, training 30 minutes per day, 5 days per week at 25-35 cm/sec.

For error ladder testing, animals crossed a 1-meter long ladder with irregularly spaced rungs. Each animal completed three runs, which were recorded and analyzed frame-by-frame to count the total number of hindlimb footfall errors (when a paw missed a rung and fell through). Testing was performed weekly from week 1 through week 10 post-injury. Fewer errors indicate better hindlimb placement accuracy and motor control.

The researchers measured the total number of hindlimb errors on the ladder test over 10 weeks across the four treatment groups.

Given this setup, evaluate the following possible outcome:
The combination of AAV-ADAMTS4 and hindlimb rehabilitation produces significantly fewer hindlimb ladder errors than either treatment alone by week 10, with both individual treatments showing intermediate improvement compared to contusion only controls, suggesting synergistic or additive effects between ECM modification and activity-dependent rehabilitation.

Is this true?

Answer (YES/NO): NO